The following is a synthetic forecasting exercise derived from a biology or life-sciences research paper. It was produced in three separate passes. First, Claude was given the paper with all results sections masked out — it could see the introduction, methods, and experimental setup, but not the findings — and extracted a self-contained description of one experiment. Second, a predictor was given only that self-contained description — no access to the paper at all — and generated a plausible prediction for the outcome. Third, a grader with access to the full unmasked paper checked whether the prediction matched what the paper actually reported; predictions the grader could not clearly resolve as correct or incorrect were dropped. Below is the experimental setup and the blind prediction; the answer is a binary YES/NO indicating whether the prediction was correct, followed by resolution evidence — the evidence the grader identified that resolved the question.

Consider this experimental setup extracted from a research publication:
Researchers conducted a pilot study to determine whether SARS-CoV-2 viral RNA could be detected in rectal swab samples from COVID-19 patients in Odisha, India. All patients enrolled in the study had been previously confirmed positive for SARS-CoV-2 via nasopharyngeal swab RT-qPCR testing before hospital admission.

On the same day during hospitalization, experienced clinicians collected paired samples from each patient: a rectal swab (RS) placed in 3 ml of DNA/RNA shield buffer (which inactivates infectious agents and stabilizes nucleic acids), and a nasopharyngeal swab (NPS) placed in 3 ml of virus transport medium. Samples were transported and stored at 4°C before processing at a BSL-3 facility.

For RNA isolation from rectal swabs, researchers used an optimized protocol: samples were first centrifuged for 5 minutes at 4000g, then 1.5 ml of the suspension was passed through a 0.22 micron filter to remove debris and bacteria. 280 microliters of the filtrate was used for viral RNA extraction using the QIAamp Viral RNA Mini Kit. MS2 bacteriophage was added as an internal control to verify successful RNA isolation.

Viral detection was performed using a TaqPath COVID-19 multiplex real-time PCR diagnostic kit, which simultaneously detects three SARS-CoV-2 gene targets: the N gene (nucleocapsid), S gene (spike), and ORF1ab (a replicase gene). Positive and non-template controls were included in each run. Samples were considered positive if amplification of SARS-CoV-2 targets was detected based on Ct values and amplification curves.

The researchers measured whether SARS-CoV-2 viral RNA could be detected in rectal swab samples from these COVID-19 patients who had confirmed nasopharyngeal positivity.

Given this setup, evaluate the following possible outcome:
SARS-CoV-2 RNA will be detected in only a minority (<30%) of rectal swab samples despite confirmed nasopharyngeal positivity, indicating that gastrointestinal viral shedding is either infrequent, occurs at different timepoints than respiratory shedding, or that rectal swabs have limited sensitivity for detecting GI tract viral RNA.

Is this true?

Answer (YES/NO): NO